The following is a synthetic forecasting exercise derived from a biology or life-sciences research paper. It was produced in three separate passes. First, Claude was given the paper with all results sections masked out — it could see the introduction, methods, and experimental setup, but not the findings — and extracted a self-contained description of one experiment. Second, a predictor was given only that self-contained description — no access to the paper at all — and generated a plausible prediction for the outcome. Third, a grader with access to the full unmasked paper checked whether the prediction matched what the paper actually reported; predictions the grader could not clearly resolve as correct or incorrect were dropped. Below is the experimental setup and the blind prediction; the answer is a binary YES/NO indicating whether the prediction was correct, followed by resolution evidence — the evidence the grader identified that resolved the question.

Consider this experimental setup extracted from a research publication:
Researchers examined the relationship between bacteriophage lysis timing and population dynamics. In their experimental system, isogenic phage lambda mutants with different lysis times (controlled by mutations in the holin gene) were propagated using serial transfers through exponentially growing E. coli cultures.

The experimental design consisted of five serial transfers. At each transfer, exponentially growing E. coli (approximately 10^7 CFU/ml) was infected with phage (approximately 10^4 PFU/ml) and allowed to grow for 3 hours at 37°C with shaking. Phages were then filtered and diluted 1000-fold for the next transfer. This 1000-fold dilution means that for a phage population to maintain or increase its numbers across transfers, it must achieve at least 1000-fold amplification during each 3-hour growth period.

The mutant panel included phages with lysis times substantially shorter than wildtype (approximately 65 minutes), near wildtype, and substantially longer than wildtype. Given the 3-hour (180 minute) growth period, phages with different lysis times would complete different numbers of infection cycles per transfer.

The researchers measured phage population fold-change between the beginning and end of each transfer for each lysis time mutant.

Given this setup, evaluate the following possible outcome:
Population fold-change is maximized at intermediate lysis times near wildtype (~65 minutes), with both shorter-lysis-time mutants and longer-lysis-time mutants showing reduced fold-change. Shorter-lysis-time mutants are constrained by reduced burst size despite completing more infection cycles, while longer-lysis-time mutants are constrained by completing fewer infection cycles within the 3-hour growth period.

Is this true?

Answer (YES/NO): YES